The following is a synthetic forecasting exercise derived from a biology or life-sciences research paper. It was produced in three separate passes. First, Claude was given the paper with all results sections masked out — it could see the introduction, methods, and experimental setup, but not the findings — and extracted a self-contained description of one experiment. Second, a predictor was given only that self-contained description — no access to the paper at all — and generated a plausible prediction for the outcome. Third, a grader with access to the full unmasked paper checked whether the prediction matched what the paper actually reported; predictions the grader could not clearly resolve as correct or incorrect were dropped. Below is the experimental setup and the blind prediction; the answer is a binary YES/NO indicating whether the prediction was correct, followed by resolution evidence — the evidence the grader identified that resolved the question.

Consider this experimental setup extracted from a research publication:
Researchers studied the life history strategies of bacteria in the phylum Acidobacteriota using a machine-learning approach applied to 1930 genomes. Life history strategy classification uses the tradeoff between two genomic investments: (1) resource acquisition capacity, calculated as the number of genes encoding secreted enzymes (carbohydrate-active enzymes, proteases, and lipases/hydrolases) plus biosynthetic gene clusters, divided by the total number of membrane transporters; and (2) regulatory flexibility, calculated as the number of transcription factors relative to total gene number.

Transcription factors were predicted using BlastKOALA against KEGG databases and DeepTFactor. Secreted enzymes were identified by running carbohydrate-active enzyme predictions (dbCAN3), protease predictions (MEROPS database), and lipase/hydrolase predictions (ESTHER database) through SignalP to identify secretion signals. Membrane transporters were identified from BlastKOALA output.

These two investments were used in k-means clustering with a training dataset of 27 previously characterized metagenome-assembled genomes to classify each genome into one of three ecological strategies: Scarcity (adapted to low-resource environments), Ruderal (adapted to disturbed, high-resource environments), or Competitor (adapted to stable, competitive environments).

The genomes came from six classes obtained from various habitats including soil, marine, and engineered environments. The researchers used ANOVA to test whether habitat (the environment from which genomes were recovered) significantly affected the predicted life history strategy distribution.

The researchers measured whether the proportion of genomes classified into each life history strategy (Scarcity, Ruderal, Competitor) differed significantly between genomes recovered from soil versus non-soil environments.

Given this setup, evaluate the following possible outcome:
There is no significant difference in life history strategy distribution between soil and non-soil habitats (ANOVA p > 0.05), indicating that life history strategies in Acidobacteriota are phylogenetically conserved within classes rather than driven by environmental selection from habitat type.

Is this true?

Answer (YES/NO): NO